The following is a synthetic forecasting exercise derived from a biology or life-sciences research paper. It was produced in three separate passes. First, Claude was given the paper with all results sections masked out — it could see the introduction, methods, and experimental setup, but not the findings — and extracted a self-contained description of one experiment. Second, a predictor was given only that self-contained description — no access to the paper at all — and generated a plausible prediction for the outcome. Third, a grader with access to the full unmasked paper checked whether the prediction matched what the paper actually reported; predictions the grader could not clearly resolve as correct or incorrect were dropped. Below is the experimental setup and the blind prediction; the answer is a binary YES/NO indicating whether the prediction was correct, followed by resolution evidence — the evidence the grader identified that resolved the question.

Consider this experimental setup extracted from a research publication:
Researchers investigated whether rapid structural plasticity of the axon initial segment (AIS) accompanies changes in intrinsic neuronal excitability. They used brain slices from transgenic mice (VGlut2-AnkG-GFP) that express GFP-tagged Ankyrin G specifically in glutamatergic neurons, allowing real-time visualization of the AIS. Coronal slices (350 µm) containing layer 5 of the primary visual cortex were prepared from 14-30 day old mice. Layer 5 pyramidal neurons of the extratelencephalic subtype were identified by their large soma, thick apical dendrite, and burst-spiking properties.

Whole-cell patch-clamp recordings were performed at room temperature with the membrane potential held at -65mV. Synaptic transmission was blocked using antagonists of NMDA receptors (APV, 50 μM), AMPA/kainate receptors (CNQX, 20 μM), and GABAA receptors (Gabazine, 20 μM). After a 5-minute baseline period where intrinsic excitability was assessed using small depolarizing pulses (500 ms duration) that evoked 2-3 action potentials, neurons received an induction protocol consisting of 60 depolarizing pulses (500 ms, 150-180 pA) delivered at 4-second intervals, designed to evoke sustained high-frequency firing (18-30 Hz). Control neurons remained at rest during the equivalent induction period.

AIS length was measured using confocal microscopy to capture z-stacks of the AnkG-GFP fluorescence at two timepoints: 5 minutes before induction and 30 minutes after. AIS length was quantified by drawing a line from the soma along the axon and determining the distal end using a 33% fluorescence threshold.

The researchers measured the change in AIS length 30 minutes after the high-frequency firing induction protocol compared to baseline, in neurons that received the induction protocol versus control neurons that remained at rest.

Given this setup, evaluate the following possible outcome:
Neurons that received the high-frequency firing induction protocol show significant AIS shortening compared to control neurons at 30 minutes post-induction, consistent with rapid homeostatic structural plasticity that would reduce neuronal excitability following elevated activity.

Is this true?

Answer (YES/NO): NO